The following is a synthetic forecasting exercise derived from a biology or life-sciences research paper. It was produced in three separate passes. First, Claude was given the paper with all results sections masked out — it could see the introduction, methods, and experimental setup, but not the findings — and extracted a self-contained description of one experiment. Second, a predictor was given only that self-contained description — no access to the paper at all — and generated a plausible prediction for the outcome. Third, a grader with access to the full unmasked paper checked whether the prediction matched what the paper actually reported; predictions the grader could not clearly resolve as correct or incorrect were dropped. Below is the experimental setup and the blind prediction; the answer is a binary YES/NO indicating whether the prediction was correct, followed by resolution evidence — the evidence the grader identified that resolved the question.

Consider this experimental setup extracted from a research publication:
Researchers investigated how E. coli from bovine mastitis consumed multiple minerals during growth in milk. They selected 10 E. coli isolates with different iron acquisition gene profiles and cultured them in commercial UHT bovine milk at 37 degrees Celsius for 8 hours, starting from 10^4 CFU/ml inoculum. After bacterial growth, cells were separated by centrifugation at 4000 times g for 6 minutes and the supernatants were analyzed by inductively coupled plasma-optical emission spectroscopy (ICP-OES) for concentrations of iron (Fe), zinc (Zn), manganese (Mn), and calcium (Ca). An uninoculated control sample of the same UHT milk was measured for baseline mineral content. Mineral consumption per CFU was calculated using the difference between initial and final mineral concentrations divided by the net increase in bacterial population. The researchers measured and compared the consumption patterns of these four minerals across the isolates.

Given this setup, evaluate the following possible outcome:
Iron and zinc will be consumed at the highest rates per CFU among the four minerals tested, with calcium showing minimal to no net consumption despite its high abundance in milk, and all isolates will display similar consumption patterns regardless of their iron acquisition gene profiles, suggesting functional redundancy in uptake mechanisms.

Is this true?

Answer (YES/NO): NO